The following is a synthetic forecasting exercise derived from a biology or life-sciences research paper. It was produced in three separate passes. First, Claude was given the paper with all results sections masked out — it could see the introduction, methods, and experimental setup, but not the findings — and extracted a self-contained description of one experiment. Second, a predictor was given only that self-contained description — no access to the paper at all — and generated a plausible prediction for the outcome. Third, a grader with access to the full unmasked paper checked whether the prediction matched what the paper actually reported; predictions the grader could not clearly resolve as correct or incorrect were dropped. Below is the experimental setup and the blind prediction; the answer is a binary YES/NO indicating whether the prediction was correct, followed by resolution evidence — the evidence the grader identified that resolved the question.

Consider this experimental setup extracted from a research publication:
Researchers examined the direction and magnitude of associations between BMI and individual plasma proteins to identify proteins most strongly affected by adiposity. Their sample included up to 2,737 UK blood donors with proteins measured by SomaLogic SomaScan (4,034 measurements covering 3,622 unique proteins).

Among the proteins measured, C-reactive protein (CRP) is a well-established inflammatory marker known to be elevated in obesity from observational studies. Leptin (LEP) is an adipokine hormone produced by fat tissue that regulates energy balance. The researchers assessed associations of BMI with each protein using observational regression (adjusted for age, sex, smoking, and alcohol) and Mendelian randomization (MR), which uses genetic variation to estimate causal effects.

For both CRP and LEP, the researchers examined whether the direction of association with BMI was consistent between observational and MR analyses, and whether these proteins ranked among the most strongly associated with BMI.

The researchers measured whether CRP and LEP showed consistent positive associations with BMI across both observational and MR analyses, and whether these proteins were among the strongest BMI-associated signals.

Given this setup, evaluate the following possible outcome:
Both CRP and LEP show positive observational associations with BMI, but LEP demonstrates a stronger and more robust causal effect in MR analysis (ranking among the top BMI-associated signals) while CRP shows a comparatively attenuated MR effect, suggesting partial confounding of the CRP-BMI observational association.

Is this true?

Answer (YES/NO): YES